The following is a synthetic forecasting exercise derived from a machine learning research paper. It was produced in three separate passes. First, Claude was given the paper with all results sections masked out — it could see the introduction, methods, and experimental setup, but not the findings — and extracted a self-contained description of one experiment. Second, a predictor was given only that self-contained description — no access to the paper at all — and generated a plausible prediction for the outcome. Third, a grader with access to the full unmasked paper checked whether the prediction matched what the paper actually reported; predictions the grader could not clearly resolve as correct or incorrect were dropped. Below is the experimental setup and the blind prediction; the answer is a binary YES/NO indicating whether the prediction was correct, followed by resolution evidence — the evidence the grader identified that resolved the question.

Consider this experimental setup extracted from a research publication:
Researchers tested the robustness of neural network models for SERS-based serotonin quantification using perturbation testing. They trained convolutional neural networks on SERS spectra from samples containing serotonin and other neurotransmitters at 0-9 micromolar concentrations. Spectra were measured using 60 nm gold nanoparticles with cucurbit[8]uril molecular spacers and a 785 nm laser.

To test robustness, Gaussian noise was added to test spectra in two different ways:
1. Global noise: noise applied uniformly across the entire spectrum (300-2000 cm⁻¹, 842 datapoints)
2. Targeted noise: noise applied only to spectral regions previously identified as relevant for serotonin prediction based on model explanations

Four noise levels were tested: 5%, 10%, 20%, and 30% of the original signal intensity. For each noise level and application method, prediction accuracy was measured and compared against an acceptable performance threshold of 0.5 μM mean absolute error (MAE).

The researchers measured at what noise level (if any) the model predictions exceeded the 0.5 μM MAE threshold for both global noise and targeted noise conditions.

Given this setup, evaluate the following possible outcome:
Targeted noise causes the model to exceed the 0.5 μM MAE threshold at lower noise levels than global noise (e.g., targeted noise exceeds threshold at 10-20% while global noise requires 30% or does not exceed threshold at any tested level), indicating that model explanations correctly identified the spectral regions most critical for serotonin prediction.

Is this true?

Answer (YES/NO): NO